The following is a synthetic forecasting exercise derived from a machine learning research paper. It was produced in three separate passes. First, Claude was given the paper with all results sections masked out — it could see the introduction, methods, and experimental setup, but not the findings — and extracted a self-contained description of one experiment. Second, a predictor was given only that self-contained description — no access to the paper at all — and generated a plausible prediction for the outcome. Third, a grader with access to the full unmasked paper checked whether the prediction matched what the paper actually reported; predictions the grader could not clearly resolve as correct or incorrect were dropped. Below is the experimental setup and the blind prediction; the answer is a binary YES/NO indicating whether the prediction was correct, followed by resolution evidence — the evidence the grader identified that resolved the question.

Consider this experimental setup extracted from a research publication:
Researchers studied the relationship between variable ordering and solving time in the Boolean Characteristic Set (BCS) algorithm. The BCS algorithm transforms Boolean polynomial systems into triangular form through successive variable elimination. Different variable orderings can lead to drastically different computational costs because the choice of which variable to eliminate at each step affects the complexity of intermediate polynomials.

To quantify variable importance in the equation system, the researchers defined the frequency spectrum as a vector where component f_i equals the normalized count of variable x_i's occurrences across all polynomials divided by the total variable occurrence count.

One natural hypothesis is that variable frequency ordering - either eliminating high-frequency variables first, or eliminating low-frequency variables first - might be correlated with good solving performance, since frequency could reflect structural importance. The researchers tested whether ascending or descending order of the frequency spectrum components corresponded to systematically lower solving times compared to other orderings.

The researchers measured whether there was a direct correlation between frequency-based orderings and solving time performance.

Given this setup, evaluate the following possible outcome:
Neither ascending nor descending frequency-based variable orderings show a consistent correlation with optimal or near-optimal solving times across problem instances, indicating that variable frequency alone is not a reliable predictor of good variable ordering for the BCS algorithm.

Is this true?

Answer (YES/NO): YES